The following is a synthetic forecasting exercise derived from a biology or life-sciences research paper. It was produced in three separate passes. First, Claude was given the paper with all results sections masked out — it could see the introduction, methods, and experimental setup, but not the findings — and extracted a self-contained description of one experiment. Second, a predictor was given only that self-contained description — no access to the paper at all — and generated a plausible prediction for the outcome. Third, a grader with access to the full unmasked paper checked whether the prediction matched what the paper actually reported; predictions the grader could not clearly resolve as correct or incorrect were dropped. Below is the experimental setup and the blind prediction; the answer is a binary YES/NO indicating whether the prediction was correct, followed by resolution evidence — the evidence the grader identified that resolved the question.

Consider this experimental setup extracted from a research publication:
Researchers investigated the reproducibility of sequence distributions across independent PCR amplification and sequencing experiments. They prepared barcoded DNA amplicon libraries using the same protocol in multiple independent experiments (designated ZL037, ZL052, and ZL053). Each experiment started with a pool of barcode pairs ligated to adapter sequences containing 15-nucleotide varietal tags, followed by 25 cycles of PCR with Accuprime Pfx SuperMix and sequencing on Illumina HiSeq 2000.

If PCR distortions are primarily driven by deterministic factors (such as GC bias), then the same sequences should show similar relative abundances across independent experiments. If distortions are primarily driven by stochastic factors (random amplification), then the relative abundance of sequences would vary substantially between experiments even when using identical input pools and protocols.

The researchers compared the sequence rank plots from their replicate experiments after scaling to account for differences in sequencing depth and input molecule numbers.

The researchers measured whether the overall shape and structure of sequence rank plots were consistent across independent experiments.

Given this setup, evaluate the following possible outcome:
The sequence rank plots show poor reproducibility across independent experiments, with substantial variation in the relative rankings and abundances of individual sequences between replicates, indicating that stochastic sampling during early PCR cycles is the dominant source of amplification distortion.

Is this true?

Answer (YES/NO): NO